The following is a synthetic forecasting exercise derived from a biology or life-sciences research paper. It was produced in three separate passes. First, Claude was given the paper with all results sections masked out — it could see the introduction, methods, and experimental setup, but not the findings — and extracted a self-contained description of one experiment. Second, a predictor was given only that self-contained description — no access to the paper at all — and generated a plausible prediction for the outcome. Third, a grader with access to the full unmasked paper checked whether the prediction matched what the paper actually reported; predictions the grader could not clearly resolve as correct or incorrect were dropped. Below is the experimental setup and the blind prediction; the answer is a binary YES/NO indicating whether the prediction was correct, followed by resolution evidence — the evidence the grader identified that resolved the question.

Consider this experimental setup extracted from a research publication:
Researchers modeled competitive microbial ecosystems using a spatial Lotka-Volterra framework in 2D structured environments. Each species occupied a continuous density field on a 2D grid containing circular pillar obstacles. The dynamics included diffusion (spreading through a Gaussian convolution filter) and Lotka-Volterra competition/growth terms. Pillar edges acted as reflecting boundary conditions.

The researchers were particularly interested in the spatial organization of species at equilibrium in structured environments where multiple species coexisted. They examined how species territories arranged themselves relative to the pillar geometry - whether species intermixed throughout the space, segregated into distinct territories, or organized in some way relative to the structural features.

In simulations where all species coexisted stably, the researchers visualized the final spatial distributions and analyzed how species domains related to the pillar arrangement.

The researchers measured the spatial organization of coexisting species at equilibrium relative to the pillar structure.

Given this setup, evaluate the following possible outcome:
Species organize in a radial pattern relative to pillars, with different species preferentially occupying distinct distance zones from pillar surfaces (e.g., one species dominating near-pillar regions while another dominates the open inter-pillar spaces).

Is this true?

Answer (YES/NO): NO